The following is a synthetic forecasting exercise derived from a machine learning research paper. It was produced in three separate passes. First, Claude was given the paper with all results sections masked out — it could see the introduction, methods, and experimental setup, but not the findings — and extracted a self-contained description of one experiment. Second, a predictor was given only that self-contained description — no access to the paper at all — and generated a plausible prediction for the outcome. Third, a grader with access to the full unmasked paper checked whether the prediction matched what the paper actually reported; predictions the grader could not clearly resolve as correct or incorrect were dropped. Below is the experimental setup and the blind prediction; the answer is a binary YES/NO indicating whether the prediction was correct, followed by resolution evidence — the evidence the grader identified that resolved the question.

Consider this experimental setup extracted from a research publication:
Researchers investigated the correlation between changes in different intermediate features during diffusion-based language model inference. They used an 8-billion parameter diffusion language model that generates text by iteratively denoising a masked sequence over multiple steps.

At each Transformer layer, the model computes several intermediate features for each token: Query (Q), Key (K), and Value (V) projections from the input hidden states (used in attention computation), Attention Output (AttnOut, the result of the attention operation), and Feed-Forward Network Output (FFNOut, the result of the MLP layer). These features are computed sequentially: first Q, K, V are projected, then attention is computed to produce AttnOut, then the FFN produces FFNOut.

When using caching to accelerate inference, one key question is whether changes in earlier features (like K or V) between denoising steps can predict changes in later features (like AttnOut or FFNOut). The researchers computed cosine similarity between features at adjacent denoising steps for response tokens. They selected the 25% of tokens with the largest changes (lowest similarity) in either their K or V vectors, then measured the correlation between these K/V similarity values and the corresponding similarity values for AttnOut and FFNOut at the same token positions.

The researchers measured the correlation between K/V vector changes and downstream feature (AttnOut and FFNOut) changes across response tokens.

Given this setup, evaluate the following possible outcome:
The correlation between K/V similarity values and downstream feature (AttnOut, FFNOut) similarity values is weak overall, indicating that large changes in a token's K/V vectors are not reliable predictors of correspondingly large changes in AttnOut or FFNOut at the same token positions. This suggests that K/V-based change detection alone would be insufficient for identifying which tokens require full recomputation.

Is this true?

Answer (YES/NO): NO